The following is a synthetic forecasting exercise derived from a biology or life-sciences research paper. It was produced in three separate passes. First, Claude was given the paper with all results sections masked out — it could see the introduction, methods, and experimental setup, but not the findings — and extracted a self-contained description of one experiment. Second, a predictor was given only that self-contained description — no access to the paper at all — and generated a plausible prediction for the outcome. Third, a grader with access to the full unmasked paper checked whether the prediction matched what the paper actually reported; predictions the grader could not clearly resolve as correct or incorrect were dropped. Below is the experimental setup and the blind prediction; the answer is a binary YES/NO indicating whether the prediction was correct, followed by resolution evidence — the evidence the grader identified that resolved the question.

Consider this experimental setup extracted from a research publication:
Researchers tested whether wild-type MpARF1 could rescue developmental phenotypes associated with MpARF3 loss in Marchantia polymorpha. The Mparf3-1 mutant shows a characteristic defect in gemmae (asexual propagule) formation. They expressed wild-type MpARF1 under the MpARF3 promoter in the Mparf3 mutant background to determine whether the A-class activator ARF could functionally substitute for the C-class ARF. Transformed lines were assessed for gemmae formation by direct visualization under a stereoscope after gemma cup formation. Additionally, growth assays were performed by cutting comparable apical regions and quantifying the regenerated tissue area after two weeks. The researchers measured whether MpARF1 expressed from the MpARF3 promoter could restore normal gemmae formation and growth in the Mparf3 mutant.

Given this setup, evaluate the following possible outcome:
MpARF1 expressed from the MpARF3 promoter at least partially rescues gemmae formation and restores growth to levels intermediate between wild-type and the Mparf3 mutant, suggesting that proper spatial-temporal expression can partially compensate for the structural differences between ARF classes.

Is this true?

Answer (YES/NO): NO